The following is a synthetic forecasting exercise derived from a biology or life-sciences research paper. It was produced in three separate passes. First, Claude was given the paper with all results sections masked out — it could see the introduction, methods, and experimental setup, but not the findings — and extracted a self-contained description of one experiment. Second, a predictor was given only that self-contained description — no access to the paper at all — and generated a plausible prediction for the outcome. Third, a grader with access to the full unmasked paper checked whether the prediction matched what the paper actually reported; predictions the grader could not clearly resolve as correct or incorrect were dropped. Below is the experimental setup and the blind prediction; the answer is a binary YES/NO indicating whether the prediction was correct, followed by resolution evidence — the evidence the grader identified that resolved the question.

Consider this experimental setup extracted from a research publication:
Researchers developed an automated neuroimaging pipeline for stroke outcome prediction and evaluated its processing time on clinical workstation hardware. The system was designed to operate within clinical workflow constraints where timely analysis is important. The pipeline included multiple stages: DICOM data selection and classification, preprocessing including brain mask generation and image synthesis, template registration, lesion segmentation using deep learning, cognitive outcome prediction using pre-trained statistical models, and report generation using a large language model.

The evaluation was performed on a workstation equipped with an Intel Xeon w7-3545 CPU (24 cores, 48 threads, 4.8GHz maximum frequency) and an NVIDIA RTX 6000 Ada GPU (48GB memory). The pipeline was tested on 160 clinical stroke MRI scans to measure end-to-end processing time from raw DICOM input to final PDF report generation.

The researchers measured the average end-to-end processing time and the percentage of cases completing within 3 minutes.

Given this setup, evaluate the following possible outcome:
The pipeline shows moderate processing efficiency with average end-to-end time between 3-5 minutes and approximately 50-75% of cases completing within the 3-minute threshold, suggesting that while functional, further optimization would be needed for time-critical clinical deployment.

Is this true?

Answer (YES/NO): NO